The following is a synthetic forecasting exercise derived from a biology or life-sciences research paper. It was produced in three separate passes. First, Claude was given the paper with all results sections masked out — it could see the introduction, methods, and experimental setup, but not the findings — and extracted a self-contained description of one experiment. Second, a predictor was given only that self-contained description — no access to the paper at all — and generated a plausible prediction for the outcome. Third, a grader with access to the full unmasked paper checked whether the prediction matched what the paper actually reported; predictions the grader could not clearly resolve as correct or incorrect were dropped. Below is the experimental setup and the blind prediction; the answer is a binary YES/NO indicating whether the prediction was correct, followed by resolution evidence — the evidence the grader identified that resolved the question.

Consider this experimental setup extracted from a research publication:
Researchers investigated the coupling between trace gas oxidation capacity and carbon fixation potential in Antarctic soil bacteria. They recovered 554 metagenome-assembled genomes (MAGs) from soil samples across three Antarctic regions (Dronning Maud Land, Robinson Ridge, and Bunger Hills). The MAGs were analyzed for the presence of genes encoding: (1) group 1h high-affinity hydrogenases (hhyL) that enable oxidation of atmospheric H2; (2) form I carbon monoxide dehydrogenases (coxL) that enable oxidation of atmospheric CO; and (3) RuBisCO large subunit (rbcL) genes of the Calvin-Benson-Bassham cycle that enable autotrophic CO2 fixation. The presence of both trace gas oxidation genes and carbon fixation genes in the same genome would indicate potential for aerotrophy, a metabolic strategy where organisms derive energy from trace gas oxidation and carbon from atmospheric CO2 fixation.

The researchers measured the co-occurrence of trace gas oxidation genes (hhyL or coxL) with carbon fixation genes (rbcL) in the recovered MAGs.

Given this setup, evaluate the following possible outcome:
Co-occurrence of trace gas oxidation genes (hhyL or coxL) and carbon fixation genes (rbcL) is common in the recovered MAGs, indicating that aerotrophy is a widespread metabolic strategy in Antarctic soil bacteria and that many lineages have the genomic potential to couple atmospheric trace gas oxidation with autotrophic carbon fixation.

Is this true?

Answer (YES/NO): NO